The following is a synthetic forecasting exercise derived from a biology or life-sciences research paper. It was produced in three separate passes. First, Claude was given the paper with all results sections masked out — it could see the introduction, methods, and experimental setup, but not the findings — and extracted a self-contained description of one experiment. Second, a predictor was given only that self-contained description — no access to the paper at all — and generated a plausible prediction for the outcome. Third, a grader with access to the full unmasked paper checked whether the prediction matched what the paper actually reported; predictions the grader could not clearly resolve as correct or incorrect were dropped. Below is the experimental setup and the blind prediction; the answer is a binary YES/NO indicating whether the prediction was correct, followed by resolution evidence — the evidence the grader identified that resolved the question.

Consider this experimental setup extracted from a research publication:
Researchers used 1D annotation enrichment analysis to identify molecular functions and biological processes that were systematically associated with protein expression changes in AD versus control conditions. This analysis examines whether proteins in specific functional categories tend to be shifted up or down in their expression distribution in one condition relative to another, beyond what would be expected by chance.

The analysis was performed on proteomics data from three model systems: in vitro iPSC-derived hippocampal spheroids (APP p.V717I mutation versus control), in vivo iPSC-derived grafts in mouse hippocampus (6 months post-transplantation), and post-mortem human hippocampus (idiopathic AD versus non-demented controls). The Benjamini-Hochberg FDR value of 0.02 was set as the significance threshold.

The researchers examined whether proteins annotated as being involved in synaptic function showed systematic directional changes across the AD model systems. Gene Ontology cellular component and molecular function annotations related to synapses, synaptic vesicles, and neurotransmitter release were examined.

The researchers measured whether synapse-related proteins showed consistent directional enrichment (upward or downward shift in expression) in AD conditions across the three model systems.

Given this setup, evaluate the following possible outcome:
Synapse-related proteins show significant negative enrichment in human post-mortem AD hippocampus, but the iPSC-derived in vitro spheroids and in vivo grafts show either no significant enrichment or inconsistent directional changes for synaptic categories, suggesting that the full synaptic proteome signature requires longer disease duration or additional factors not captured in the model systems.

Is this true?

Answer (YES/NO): NO